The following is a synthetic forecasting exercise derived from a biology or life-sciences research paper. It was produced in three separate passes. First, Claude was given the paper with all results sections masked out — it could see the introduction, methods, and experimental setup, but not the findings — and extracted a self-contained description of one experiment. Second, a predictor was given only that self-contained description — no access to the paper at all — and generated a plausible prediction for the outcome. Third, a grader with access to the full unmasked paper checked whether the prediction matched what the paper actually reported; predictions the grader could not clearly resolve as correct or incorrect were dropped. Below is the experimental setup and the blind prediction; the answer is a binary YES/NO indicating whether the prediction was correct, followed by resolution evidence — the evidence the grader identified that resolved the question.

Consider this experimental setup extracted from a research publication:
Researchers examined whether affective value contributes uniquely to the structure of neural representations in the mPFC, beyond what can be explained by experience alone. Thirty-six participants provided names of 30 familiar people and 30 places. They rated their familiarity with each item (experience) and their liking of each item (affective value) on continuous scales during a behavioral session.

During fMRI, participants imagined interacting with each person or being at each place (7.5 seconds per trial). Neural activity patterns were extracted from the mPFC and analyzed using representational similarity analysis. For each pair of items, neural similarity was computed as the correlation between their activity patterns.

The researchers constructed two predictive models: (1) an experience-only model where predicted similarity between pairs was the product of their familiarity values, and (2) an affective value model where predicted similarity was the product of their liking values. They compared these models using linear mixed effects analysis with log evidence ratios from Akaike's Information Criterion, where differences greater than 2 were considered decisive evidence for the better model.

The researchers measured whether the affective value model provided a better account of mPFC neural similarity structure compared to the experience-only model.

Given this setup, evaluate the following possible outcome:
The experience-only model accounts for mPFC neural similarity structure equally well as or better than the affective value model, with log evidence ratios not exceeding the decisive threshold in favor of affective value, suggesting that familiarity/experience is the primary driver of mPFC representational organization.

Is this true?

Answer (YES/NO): NO